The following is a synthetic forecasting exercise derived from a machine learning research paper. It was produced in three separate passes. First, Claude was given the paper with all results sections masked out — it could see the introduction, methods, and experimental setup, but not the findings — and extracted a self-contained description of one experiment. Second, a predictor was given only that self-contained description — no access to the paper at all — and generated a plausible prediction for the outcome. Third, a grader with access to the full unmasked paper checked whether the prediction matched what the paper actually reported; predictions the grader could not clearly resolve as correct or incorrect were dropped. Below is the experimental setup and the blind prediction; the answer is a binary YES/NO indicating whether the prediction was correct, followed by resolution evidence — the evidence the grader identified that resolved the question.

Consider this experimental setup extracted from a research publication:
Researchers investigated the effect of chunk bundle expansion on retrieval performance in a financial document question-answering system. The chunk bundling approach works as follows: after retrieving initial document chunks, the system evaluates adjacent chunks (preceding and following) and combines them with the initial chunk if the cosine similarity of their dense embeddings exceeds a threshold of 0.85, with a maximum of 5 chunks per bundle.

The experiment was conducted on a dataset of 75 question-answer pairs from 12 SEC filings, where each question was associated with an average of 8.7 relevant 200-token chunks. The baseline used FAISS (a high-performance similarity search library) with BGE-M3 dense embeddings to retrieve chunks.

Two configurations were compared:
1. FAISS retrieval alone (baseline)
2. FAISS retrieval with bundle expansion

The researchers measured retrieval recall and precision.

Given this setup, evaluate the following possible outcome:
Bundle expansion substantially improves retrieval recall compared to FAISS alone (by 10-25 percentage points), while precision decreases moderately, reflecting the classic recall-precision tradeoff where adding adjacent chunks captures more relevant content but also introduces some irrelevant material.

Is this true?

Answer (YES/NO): NO